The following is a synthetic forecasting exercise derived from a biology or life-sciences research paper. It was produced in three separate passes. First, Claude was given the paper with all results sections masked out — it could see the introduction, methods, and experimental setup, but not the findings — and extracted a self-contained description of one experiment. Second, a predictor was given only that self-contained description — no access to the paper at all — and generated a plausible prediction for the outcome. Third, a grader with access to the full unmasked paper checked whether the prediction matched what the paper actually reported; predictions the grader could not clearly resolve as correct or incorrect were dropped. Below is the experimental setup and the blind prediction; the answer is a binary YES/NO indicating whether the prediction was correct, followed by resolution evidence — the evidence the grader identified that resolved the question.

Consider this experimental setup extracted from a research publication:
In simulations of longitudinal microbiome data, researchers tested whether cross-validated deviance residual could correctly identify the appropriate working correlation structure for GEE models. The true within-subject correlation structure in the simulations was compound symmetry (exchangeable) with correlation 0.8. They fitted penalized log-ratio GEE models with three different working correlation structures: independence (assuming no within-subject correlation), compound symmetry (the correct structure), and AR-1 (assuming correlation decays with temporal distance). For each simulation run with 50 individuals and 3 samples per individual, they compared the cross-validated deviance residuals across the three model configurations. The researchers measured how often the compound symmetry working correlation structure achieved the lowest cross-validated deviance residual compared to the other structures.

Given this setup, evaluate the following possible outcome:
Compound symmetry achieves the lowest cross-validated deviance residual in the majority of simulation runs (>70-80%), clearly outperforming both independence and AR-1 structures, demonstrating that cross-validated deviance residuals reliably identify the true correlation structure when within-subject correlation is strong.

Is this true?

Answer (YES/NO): NO